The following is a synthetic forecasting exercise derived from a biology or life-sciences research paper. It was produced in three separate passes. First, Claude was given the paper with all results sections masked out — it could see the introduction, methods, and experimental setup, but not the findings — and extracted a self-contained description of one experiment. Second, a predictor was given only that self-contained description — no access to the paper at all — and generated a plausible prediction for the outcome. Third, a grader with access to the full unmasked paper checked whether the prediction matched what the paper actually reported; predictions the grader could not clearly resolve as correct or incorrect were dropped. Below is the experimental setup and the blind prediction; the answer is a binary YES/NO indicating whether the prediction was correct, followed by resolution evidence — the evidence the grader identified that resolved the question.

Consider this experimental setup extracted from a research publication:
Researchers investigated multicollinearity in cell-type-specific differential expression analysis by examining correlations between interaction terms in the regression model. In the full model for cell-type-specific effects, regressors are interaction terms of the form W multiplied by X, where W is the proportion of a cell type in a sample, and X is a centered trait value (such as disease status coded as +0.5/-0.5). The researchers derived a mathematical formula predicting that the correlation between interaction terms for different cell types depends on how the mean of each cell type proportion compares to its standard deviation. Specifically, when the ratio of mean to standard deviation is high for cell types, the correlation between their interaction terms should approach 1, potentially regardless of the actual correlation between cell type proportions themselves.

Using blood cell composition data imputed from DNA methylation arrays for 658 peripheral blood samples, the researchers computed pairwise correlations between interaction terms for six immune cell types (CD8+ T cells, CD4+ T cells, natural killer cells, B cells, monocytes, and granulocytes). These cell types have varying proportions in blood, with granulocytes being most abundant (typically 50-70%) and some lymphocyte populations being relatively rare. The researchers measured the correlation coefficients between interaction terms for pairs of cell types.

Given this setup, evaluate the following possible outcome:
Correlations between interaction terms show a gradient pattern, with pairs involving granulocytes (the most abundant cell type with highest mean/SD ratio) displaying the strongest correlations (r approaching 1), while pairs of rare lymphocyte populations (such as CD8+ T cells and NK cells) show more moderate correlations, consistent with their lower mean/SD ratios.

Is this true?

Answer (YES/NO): NO